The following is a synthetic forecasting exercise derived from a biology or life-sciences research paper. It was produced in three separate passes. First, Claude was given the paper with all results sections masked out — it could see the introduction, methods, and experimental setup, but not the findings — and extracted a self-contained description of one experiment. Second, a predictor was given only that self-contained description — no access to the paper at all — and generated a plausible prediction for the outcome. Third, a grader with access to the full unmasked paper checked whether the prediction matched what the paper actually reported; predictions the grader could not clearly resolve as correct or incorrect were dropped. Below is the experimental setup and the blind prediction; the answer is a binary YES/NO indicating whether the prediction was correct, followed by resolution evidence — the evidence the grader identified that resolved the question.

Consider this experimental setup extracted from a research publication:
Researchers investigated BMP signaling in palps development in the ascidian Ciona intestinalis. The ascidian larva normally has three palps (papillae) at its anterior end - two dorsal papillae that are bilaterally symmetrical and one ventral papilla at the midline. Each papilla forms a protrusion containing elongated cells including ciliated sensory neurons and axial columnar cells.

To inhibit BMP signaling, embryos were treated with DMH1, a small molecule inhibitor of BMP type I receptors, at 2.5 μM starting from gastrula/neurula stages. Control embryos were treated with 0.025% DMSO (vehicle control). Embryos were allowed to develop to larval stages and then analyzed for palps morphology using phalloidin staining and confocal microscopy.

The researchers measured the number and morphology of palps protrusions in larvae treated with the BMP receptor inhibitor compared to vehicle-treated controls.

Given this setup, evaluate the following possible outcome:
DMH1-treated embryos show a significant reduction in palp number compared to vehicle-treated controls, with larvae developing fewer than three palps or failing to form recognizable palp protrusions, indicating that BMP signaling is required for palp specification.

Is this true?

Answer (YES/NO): NO